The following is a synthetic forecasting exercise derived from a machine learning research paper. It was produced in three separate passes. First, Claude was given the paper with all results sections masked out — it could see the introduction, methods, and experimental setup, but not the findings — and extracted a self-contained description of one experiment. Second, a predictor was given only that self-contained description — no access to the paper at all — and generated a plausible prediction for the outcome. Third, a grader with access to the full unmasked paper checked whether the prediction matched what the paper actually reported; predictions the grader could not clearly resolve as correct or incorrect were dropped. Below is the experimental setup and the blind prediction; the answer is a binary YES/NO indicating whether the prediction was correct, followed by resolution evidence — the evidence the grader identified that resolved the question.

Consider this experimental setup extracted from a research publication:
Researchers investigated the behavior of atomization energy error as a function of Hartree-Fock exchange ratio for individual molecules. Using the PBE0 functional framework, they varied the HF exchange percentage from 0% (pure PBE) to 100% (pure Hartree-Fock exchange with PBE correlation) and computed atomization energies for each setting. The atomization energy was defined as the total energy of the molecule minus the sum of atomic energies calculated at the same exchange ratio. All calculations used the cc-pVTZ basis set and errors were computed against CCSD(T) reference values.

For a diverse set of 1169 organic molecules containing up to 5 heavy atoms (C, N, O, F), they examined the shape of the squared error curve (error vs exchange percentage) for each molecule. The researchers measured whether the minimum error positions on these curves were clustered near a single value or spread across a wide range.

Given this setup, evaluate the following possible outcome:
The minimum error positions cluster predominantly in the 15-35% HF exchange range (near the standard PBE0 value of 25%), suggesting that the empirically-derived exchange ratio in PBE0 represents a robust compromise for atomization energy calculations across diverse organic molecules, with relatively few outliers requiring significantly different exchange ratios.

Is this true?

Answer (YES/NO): NO